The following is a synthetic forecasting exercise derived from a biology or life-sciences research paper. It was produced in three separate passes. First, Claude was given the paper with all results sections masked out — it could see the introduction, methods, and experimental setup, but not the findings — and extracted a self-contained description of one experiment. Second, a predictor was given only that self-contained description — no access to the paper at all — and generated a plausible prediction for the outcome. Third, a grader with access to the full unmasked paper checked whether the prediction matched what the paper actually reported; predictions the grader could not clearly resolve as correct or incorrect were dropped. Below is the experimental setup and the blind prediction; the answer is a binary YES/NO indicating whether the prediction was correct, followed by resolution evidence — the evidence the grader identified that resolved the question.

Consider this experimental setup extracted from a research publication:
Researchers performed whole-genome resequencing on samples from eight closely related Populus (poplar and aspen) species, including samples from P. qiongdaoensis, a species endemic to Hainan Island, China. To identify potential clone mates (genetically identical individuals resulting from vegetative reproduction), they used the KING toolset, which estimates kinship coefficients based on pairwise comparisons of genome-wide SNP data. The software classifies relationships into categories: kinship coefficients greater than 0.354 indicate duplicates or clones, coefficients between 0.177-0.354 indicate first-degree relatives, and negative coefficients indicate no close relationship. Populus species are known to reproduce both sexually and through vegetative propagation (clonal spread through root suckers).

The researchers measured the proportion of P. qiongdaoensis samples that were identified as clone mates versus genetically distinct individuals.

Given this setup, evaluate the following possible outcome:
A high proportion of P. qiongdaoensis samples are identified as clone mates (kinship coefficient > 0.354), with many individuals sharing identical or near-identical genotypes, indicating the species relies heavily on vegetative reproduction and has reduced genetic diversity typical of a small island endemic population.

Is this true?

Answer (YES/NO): YES